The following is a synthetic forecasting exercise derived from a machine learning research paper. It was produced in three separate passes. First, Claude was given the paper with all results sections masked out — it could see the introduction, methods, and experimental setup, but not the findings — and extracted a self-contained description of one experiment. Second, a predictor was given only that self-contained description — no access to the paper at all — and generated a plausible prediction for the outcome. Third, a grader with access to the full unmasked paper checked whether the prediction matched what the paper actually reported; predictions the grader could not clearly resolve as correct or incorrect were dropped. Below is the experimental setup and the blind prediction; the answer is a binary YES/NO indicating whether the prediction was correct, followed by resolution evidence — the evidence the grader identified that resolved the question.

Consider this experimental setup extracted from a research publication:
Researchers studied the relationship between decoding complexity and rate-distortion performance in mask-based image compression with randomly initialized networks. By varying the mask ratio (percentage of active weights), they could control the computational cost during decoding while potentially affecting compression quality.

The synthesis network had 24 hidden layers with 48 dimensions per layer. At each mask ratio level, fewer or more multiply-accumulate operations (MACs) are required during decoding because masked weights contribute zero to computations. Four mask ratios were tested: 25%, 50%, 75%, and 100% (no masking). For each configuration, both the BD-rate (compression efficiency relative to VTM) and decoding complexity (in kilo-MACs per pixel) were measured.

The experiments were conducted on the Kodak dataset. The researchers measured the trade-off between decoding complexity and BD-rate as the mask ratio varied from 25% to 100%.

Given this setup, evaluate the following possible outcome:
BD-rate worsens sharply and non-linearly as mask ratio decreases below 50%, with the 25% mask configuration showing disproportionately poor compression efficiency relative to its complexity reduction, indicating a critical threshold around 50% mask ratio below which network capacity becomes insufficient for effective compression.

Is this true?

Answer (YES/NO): NO